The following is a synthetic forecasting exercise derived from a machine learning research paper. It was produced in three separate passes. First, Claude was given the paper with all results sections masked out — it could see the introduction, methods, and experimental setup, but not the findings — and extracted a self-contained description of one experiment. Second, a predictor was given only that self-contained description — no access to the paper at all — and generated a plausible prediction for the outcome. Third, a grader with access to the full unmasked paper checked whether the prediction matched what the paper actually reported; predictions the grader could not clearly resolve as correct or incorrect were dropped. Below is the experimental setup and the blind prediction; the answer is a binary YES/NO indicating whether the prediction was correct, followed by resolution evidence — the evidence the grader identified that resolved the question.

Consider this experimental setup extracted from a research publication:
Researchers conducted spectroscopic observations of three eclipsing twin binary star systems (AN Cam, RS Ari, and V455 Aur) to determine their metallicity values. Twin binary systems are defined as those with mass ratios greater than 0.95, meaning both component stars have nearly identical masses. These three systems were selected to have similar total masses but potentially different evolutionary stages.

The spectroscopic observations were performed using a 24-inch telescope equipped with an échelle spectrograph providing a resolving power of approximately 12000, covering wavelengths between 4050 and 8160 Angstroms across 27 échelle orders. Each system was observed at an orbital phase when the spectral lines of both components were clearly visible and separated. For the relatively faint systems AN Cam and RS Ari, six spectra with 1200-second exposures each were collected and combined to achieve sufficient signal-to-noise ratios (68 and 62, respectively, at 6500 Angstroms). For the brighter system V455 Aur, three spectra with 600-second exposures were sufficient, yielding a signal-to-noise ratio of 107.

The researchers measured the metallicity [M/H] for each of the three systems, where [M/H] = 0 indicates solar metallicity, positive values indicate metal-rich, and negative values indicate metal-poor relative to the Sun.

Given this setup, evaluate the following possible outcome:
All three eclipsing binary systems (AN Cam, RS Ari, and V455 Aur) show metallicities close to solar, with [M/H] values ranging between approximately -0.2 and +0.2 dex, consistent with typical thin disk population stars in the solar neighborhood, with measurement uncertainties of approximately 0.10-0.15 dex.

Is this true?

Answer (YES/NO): YES